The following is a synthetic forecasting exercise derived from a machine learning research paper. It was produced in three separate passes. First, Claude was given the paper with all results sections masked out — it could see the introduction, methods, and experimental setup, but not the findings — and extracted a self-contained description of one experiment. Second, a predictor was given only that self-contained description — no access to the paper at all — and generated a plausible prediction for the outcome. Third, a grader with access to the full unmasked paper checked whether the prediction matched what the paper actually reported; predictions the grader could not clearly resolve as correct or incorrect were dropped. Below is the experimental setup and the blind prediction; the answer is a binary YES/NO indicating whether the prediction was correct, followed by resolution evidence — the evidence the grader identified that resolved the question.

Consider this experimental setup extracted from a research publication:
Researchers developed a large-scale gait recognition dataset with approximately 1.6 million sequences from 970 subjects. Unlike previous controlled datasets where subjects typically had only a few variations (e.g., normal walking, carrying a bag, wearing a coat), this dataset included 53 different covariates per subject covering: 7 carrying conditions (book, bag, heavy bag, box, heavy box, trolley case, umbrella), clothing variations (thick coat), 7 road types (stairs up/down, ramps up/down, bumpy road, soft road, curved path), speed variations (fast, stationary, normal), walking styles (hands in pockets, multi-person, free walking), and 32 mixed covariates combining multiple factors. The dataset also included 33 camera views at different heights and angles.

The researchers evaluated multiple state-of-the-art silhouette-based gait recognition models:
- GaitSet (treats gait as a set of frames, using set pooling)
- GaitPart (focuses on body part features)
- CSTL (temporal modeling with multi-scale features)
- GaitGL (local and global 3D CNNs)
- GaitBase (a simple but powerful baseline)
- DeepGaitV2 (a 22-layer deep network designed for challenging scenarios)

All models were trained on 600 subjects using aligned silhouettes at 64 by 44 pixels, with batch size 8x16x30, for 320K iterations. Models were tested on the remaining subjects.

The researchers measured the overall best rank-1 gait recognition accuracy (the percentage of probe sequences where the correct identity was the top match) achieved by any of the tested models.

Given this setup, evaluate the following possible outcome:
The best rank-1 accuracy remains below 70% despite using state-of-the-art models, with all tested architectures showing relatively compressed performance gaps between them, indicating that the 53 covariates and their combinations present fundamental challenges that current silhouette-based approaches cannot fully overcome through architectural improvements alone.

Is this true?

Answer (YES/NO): NO